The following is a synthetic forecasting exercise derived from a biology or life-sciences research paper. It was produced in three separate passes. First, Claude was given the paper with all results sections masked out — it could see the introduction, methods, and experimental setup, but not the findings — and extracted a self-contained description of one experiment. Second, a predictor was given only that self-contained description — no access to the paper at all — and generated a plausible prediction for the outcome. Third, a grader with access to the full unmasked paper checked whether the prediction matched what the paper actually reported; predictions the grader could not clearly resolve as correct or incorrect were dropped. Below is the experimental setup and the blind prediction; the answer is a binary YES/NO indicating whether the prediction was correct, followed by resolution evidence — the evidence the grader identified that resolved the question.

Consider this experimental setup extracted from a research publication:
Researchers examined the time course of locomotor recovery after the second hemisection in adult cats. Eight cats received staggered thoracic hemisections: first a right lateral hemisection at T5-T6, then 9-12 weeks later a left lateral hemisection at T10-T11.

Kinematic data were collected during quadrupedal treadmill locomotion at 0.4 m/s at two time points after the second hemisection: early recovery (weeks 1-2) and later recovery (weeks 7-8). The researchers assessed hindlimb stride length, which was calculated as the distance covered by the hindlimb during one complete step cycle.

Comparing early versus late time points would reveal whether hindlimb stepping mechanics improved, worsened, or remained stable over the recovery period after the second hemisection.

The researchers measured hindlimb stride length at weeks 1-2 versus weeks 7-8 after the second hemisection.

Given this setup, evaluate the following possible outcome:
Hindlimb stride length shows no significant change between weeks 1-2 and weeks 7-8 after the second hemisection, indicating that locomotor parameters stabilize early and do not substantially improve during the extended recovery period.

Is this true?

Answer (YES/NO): YES